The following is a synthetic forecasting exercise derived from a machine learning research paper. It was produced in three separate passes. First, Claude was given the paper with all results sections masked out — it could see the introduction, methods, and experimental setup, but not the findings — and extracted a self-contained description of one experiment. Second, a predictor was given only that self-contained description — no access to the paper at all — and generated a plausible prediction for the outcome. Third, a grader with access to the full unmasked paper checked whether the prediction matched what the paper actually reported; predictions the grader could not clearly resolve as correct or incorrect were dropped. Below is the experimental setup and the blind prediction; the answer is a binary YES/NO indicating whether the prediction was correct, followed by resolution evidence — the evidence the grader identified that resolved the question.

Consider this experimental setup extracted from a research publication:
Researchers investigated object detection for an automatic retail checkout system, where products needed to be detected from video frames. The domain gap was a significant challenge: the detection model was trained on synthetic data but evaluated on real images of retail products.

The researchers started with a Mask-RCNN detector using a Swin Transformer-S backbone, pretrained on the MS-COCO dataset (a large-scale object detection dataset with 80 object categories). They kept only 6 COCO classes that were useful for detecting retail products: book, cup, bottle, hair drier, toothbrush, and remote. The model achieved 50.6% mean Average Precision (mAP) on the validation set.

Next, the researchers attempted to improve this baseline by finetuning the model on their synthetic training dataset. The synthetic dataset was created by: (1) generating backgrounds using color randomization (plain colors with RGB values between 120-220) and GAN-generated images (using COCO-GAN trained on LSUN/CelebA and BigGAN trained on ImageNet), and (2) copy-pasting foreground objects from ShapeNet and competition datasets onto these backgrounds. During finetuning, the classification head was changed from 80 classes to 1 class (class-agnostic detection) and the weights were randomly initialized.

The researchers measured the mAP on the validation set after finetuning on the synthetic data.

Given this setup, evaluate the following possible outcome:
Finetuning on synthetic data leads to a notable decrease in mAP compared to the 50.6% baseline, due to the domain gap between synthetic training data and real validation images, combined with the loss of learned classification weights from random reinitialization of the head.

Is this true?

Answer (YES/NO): YES